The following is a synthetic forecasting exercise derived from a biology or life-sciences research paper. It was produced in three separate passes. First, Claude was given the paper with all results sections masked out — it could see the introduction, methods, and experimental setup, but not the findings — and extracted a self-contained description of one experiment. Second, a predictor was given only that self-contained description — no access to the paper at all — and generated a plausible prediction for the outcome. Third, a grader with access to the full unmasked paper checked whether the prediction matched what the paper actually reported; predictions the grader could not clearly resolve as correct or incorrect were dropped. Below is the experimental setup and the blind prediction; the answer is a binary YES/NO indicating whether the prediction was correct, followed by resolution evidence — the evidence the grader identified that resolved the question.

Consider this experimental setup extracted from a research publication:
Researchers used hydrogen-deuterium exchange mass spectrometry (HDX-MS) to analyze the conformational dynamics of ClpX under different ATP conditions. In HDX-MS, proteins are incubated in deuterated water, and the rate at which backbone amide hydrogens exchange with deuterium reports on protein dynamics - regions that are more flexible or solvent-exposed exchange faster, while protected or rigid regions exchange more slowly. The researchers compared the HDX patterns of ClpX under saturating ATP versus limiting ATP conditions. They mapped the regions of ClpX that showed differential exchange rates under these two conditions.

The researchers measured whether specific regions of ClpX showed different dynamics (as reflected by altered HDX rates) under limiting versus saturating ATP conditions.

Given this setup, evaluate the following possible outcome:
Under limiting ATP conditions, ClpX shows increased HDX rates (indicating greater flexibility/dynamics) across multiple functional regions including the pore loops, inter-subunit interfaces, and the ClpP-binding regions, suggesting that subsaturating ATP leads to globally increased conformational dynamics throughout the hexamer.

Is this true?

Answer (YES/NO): YES